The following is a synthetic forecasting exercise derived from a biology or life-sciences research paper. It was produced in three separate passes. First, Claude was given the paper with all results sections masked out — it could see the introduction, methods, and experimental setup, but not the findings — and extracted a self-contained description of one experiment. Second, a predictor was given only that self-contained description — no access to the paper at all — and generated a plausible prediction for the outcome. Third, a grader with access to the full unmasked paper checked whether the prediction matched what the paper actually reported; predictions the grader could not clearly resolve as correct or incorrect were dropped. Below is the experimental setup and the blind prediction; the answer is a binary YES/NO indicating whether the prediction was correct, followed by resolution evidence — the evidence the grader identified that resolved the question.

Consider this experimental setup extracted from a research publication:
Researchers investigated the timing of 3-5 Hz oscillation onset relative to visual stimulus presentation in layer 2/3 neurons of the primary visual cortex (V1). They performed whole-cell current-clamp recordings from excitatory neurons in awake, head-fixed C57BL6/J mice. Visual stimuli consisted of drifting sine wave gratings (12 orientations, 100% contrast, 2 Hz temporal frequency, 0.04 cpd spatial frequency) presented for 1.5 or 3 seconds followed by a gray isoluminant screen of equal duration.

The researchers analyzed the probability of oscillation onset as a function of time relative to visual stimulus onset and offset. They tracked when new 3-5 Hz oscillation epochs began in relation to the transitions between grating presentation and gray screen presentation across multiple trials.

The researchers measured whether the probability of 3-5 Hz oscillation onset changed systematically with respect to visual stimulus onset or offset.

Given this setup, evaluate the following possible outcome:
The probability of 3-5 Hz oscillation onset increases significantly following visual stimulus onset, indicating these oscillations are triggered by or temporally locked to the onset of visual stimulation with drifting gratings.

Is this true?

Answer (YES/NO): NO